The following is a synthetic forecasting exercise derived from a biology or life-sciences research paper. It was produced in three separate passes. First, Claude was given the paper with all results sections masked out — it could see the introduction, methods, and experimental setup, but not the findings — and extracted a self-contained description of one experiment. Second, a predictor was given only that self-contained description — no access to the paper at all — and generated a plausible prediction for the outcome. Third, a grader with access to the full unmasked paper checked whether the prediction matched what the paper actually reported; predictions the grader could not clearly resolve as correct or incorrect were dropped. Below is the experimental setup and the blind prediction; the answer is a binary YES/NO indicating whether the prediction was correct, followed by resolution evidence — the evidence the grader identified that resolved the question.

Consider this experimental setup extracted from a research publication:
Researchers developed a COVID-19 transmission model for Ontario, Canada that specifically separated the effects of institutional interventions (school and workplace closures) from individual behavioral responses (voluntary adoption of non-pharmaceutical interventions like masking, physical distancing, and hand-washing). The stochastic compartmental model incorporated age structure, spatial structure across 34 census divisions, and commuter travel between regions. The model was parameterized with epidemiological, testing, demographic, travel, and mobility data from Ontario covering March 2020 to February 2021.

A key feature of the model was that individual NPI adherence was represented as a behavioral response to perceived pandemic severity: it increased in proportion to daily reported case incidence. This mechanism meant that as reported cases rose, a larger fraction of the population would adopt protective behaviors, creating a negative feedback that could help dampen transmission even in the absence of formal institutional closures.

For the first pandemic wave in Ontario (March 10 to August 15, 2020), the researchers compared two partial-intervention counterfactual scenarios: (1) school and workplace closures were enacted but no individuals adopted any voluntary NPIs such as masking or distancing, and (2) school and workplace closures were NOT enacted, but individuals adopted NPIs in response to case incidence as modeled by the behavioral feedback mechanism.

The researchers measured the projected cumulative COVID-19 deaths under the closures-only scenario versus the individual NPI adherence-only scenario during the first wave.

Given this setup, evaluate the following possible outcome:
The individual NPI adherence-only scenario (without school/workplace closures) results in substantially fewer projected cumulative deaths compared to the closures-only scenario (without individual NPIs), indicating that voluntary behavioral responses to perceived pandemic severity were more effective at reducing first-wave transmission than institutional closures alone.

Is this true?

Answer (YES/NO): YES